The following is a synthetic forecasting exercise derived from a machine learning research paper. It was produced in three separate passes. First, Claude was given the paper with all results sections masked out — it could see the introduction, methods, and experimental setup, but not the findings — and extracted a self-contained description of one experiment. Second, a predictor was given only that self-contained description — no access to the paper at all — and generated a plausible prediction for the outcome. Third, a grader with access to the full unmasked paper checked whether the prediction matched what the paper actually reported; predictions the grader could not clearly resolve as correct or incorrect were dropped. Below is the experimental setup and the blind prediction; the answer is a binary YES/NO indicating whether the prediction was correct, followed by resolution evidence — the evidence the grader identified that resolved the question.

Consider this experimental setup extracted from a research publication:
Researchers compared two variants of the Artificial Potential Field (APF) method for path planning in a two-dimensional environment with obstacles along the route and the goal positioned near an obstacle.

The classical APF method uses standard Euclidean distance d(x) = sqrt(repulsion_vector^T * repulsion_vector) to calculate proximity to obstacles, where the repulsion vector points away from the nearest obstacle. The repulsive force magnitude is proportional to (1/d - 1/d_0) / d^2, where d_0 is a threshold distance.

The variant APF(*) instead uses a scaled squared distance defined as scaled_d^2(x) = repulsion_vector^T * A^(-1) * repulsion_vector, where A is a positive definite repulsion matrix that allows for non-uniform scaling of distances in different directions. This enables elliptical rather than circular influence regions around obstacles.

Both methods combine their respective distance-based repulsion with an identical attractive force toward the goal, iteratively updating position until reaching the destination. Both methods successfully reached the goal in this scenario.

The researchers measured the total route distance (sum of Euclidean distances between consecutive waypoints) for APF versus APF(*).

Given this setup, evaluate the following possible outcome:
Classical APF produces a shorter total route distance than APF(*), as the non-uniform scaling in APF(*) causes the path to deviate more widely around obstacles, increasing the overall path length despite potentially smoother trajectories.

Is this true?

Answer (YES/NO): YES